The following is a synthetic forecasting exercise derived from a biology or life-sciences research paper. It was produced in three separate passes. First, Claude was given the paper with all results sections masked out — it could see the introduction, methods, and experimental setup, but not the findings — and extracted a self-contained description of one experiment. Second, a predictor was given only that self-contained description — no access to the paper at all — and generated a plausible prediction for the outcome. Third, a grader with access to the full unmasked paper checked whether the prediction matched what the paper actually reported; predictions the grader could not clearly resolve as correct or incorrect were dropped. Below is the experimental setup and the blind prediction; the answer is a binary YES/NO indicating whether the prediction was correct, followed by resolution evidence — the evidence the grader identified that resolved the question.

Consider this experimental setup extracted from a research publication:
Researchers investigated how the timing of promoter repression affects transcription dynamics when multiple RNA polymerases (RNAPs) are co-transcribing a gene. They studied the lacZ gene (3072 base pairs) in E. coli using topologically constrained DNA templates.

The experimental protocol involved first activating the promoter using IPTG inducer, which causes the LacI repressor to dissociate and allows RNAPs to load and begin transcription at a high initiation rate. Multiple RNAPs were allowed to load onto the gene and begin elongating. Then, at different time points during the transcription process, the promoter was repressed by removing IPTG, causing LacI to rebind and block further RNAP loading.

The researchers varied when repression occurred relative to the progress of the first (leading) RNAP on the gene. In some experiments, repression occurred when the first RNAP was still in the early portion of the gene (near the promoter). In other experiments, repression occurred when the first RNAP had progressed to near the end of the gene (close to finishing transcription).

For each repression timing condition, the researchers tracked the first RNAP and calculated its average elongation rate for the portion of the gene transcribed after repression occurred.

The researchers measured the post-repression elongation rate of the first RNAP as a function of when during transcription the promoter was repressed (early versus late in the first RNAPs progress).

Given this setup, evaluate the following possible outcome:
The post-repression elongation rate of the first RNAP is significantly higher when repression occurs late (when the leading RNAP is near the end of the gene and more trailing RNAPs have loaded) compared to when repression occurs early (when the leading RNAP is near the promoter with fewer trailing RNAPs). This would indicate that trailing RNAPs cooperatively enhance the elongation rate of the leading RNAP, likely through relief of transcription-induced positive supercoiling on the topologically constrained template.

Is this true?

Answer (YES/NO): NO